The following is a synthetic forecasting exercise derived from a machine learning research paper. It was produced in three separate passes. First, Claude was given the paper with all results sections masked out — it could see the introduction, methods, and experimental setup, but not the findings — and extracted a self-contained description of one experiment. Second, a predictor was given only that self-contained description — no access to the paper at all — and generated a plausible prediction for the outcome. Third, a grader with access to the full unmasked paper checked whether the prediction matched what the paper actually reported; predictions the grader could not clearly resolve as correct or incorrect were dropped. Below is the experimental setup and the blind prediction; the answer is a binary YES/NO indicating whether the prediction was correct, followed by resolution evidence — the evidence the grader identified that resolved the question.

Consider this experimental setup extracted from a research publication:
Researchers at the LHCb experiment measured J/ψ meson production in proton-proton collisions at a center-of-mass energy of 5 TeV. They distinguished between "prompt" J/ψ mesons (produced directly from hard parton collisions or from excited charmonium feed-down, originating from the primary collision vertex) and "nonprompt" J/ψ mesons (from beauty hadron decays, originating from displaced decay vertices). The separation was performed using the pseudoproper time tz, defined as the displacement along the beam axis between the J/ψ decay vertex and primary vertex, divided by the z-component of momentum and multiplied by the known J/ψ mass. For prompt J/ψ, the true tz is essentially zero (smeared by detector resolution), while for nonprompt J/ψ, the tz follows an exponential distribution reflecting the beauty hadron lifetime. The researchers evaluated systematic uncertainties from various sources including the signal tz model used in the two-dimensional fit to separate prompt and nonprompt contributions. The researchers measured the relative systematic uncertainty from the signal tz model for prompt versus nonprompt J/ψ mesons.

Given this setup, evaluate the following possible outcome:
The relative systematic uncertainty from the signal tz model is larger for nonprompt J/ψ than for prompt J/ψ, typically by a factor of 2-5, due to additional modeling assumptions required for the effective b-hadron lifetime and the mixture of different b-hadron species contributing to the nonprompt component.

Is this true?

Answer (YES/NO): NO